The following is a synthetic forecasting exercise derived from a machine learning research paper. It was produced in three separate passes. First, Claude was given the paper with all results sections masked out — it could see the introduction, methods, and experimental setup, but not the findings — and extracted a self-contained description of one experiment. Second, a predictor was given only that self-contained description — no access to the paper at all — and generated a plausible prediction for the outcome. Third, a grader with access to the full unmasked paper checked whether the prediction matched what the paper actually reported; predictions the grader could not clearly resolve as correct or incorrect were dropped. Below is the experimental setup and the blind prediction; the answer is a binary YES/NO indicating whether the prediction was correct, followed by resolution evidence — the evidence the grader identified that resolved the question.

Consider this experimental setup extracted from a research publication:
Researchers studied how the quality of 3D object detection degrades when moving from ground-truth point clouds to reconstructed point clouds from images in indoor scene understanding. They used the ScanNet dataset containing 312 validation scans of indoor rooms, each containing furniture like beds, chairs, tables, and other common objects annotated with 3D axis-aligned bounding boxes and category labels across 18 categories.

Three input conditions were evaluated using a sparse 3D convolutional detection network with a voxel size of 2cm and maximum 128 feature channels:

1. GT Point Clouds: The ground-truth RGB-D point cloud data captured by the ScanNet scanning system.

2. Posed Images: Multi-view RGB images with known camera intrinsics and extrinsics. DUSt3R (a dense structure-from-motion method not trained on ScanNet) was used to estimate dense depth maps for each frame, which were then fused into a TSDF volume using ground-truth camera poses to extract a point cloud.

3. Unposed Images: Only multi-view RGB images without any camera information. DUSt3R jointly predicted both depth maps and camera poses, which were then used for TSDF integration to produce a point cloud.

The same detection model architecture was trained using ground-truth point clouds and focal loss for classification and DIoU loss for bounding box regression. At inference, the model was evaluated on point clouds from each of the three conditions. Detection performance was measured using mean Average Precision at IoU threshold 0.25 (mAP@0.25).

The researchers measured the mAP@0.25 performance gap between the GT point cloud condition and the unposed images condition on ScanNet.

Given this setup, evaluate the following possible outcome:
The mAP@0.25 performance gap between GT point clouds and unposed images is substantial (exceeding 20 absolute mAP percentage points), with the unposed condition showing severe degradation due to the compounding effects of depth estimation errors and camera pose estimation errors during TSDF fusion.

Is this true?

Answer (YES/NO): YES